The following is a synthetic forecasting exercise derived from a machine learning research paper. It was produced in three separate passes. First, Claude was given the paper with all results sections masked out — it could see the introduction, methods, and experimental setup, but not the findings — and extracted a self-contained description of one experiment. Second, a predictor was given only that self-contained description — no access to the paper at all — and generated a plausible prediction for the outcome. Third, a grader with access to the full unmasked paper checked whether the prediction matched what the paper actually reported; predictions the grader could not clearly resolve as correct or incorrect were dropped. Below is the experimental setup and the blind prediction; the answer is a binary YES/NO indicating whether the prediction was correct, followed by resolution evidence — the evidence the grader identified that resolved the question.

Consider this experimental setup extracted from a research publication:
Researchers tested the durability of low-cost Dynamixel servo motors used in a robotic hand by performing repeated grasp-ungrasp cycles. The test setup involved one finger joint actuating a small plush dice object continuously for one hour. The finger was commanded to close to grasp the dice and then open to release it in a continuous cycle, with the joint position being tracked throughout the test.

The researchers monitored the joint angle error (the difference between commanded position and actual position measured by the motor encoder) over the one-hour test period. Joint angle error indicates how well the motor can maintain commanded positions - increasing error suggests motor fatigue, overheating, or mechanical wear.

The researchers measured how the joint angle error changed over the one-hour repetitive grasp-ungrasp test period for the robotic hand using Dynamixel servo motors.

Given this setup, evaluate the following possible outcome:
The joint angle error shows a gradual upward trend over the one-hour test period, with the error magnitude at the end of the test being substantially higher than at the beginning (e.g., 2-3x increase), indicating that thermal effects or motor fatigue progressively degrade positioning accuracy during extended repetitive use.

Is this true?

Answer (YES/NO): NO